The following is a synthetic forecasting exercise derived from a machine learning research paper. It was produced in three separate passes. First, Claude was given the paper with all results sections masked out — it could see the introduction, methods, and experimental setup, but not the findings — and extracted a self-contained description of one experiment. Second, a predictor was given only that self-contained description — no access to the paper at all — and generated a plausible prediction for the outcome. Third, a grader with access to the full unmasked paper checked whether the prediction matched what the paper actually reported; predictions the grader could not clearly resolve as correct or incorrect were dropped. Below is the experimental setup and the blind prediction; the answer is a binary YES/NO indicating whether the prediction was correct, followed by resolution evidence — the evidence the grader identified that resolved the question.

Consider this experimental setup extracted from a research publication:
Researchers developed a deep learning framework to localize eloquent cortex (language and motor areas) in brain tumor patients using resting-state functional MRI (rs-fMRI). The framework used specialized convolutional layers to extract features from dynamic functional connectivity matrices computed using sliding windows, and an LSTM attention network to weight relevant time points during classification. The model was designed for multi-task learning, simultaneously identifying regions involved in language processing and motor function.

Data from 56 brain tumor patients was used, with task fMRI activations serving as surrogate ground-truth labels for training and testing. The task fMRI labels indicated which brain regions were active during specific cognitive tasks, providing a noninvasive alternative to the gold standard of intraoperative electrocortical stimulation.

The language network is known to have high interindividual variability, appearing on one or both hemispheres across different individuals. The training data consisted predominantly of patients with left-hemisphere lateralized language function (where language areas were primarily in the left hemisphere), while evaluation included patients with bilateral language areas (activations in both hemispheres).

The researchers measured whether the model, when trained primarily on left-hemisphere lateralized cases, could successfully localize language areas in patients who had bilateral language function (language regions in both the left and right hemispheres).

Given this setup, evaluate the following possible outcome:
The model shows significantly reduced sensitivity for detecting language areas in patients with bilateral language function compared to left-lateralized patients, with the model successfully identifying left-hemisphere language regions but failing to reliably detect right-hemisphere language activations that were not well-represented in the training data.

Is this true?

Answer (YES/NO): NO